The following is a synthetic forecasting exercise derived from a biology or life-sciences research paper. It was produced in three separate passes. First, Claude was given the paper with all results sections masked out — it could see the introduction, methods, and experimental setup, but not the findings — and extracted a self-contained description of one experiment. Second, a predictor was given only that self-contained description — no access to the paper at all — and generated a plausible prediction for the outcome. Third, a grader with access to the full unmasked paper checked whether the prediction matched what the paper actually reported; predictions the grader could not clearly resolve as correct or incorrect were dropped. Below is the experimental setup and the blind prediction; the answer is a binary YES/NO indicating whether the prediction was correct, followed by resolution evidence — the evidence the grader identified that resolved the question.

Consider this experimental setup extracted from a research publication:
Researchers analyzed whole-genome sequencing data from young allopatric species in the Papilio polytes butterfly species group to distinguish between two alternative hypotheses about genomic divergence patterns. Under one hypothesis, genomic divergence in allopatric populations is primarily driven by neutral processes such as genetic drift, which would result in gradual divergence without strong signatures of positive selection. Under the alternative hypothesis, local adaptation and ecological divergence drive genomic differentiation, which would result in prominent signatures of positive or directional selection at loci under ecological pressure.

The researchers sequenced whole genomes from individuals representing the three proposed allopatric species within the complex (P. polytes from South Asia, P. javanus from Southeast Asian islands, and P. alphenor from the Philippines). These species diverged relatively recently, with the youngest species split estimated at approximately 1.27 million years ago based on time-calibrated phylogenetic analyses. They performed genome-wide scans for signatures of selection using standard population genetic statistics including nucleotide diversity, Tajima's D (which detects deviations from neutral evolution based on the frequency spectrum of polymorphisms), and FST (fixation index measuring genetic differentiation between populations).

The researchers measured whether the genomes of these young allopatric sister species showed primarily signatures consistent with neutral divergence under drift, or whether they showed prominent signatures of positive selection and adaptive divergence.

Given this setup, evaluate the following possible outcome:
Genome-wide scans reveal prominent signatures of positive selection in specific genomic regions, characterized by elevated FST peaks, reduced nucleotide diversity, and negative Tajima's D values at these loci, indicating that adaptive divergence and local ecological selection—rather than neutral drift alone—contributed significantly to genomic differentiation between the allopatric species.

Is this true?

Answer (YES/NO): YES